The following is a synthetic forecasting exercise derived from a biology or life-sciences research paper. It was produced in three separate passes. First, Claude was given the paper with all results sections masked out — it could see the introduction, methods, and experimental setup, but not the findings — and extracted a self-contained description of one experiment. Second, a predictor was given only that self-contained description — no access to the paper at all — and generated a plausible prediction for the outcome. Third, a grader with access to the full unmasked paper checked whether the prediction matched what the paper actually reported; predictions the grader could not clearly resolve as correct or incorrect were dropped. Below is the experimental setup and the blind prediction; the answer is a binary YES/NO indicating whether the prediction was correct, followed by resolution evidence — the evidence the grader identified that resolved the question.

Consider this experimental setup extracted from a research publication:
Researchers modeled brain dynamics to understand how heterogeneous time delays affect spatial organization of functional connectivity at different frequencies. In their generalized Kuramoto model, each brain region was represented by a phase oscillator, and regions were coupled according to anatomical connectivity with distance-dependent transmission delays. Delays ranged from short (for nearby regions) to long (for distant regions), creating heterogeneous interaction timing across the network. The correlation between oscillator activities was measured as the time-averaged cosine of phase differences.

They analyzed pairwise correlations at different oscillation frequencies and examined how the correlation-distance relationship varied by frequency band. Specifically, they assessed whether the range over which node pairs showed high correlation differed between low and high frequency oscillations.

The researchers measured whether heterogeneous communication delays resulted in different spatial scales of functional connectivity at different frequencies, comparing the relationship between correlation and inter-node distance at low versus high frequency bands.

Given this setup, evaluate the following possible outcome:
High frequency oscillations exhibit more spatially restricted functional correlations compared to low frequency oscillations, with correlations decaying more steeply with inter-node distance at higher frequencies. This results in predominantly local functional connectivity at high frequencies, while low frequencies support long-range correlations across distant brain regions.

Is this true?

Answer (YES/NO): YES